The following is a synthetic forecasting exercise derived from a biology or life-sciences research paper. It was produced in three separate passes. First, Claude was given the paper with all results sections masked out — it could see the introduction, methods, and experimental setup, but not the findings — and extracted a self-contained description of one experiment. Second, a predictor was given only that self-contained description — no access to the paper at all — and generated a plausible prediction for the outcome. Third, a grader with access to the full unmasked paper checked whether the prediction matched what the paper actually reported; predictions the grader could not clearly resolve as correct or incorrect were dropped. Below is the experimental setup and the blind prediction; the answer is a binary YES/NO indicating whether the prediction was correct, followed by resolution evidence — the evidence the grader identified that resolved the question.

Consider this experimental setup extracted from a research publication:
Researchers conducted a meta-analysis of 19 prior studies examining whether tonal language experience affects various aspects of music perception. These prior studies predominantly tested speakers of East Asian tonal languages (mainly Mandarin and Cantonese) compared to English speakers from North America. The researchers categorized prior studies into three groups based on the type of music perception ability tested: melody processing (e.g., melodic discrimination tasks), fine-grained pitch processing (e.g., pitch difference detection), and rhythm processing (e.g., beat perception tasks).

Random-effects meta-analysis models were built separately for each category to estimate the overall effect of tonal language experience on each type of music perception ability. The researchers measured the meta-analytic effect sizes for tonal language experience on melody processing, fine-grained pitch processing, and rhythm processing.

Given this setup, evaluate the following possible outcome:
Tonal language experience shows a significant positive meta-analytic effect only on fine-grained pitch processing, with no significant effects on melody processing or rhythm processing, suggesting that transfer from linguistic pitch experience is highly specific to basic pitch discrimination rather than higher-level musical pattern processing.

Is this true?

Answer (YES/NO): NO